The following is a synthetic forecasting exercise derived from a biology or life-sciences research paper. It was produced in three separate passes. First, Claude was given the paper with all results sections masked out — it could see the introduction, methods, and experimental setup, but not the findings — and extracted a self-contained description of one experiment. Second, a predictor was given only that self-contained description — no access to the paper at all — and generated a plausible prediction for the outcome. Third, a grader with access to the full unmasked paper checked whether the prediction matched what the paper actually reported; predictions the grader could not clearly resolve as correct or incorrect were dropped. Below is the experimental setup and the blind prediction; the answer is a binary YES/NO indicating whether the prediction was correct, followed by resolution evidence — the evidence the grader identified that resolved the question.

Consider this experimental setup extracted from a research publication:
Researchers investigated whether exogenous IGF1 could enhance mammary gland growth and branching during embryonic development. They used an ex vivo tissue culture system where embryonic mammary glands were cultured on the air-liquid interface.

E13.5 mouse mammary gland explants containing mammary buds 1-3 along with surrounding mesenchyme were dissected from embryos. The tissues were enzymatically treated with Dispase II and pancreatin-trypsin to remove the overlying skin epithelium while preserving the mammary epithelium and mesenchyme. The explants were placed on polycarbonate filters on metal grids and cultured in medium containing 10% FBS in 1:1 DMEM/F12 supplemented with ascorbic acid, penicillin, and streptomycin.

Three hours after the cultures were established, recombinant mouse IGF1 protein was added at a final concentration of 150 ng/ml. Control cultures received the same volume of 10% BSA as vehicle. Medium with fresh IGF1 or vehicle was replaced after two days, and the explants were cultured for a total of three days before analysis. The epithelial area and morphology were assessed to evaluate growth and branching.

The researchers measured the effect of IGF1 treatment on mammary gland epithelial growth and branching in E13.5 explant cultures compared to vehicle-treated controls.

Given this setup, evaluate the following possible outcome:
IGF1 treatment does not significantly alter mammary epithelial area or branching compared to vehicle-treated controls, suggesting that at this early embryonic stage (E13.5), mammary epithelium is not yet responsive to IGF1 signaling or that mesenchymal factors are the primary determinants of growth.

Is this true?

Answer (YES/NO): NO